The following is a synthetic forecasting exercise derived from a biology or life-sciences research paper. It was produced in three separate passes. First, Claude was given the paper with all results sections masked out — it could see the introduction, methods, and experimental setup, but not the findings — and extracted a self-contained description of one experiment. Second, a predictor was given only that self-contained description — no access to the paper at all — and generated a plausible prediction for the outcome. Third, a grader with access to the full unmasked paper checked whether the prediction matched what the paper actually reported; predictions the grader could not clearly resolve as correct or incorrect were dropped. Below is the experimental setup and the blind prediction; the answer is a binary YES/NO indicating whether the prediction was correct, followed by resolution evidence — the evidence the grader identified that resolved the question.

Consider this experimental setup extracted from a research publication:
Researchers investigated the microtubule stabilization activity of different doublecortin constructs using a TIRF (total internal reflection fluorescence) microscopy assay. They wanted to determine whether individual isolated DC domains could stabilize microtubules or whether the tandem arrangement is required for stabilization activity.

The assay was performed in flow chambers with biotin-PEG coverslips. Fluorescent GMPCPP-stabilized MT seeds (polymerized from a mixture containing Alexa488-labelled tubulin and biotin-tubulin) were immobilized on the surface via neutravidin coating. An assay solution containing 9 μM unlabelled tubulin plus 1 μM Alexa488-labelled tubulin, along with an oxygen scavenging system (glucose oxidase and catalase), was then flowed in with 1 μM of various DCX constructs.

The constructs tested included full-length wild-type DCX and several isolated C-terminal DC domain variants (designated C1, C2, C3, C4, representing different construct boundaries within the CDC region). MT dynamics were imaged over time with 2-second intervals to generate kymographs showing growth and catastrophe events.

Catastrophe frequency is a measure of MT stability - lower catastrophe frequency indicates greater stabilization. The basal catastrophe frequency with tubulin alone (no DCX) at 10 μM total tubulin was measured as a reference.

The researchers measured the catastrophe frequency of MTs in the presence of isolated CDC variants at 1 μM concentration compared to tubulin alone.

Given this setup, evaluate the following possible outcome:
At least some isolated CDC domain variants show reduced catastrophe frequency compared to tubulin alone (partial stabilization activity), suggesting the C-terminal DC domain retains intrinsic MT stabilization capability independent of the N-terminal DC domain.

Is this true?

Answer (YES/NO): NO